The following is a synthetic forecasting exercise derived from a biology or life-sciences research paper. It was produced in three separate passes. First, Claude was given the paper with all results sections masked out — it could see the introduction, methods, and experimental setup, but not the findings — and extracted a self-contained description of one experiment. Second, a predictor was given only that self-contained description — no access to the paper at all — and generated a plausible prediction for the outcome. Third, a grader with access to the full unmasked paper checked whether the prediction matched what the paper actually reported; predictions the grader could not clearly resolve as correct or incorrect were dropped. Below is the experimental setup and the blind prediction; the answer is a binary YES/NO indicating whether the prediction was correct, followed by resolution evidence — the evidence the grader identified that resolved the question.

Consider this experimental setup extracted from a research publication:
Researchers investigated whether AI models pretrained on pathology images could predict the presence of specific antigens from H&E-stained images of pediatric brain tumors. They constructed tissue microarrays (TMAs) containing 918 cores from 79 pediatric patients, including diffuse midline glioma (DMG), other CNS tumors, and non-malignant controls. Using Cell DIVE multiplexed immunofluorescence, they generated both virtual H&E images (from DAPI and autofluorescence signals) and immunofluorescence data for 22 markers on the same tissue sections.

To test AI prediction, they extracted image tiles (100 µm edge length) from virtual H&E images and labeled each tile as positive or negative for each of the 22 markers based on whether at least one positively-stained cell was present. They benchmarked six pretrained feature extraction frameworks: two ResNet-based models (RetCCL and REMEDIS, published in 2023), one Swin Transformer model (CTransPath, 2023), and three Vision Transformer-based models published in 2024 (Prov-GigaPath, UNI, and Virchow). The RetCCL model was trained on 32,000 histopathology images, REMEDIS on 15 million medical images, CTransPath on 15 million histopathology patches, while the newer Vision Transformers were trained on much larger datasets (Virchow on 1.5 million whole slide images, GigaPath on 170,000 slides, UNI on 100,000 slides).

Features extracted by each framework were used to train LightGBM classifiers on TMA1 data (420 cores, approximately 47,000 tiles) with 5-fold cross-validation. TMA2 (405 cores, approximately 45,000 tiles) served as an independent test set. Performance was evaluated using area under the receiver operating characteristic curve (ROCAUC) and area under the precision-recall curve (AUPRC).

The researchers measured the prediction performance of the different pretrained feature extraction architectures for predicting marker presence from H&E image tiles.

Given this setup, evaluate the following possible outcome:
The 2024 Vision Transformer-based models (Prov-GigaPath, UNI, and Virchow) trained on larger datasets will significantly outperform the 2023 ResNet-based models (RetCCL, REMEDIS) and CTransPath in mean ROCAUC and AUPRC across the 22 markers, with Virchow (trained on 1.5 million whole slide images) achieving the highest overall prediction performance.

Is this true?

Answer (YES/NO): NO